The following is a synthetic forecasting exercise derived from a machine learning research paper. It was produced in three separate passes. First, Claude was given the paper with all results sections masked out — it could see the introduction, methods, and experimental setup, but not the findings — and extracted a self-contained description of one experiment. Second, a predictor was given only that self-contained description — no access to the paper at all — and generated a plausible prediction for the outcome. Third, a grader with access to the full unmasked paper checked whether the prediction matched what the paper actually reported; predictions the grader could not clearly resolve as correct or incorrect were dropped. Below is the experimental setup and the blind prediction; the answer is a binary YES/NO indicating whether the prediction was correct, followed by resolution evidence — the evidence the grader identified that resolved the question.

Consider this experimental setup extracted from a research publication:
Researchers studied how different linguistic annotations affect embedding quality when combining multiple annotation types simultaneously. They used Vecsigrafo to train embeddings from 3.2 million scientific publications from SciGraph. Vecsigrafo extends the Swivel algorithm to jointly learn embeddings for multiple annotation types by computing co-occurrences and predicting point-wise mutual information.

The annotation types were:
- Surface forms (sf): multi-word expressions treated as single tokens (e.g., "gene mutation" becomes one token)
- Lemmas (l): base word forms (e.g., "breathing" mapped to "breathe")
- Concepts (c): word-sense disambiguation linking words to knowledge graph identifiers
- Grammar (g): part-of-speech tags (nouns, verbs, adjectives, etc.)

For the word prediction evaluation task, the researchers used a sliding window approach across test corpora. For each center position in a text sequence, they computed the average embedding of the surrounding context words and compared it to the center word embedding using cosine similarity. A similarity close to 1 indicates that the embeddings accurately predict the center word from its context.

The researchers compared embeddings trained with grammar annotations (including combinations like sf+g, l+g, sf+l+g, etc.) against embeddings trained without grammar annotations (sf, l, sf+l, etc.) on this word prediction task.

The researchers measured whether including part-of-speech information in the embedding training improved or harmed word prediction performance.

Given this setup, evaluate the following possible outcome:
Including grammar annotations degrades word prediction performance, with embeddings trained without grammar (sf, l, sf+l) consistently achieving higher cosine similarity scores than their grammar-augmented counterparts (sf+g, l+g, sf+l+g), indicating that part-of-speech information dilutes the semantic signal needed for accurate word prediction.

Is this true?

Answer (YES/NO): YES